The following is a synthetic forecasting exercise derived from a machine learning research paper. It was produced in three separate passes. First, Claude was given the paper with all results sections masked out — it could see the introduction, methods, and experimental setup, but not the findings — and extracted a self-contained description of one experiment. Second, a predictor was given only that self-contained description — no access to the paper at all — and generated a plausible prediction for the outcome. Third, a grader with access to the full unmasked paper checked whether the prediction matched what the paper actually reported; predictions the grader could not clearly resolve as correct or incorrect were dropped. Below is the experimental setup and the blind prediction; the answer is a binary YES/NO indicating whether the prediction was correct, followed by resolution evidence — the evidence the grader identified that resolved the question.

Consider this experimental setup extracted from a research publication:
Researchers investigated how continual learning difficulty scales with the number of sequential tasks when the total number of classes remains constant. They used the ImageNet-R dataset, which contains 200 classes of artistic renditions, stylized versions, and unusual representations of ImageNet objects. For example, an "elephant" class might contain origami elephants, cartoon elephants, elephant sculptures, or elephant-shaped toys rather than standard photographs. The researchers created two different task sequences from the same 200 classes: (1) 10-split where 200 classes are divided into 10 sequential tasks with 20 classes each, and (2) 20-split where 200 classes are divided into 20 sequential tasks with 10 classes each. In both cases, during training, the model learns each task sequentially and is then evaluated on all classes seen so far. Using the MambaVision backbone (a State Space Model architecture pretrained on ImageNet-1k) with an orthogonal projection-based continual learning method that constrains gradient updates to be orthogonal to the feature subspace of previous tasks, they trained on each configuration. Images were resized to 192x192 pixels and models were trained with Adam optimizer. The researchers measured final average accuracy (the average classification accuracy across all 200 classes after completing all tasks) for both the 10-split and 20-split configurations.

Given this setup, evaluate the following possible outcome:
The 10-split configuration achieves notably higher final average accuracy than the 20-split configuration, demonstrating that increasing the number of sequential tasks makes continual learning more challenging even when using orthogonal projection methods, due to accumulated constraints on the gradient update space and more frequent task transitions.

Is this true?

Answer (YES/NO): YES